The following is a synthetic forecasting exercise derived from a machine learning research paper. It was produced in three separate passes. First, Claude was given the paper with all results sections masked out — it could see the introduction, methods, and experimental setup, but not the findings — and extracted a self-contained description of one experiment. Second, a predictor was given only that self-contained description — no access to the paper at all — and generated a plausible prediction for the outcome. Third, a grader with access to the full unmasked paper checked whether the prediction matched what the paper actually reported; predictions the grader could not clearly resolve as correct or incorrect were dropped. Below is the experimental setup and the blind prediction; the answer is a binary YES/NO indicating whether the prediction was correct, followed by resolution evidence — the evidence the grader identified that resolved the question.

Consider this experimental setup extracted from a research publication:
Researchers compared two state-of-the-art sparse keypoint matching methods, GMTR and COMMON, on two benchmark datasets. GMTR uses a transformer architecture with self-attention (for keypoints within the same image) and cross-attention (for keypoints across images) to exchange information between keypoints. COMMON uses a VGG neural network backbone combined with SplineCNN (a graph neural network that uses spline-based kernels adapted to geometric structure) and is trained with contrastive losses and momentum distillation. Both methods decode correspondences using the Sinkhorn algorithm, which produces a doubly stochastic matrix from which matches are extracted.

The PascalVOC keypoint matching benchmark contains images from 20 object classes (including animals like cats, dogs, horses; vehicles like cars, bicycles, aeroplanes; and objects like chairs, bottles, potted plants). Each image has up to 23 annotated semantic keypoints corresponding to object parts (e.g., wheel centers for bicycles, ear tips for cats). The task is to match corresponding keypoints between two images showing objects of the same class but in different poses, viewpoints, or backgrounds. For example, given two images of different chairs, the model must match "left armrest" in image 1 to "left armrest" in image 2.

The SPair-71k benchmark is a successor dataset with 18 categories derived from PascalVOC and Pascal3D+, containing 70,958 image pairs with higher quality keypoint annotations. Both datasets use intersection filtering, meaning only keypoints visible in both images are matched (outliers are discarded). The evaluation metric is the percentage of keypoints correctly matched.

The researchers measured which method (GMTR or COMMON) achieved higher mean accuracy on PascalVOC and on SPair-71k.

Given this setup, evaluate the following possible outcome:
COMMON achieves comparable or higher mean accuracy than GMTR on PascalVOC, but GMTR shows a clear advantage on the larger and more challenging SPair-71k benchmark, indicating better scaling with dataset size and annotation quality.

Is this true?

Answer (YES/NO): NO